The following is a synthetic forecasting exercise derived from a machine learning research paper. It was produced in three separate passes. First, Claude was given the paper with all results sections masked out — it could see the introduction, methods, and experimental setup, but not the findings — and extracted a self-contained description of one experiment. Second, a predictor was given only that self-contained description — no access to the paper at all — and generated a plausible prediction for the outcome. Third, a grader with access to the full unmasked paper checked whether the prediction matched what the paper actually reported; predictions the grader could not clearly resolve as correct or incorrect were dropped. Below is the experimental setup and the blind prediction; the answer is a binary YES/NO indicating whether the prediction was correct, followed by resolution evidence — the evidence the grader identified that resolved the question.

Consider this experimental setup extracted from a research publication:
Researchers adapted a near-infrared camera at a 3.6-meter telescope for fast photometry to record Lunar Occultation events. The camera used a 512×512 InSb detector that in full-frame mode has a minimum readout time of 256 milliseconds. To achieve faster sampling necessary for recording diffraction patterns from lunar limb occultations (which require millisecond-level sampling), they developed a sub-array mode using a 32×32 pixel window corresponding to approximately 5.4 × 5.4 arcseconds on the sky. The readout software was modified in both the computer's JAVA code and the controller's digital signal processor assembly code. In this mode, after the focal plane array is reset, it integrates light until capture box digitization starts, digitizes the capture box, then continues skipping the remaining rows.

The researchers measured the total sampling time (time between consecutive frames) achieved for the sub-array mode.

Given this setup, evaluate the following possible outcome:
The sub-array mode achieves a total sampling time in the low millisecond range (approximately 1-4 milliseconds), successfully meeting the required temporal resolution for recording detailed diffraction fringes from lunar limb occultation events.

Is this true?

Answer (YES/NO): NO